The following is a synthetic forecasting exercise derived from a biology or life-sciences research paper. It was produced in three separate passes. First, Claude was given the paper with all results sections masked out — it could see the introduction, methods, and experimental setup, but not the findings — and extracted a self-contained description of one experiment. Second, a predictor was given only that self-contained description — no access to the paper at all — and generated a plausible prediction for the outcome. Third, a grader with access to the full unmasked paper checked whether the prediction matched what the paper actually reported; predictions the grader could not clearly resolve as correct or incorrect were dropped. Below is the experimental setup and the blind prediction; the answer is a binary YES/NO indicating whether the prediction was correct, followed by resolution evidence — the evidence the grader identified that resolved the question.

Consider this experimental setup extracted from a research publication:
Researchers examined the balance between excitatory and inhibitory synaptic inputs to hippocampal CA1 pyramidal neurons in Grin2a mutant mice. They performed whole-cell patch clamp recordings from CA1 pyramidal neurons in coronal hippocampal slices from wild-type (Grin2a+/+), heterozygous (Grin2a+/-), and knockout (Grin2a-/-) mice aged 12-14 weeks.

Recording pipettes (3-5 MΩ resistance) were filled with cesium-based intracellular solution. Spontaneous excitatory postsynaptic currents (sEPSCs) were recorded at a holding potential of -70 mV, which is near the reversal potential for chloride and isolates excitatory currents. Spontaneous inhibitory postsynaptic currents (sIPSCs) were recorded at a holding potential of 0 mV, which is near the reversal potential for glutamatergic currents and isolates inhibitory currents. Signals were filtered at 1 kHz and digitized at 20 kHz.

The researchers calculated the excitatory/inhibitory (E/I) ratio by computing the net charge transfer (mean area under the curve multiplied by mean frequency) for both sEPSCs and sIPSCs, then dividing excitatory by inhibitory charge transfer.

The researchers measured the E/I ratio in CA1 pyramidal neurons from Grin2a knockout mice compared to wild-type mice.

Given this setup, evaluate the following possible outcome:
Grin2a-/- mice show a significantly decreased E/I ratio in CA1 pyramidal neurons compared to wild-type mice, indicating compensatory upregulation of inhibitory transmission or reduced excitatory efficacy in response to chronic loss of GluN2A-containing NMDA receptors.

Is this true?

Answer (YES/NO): YES